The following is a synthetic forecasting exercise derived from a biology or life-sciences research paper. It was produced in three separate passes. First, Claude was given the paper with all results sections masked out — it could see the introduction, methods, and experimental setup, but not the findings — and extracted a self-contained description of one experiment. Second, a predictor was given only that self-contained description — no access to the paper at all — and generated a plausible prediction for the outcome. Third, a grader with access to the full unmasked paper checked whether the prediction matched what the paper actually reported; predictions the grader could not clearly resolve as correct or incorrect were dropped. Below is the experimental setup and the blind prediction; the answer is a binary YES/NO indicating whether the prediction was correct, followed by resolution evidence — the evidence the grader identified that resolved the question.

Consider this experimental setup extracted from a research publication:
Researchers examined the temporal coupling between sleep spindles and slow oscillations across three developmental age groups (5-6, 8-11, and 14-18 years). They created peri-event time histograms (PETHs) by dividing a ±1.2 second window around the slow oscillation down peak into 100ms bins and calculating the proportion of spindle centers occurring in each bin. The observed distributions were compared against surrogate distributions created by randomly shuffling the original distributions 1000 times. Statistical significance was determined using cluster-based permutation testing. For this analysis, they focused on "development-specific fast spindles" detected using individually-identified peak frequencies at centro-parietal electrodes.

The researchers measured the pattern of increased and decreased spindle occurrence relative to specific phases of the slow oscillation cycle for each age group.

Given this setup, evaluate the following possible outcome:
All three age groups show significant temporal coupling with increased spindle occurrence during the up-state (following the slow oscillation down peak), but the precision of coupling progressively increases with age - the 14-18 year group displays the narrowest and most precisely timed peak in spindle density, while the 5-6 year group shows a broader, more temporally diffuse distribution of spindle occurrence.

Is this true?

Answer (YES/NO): NO